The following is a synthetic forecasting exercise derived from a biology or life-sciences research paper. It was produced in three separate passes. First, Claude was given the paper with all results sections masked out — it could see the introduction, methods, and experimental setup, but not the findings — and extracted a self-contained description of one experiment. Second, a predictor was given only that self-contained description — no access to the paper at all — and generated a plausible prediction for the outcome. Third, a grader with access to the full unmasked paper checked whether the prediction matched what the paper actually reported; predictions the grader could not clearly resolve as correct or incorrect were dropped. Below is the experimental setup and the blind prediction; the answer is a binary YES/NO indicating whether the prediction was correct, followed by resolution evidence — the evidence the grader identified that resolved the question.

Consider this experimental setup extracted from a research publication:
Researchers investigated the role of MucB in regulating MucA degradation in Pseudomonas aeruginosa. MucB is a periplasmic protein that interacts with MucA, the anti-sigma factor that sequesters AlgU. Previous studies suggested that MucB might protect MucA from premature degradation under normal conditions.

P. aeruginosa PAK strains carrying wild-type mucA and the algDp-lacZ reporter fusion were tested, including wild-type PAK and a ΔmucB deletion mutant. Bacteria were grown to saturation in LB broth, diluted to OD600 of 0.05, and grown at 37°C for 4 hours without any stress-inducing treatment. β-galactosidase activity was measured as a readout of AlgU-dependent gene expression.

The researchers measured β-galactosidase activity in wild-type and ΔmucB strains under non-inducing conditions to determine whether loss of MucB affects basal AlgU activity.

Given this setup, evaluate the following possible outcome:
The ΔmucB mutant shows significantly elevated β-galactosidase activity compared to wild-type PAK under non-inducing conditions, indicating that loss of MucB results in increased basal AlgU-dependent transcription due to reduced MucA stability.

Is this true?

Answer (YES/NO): NO